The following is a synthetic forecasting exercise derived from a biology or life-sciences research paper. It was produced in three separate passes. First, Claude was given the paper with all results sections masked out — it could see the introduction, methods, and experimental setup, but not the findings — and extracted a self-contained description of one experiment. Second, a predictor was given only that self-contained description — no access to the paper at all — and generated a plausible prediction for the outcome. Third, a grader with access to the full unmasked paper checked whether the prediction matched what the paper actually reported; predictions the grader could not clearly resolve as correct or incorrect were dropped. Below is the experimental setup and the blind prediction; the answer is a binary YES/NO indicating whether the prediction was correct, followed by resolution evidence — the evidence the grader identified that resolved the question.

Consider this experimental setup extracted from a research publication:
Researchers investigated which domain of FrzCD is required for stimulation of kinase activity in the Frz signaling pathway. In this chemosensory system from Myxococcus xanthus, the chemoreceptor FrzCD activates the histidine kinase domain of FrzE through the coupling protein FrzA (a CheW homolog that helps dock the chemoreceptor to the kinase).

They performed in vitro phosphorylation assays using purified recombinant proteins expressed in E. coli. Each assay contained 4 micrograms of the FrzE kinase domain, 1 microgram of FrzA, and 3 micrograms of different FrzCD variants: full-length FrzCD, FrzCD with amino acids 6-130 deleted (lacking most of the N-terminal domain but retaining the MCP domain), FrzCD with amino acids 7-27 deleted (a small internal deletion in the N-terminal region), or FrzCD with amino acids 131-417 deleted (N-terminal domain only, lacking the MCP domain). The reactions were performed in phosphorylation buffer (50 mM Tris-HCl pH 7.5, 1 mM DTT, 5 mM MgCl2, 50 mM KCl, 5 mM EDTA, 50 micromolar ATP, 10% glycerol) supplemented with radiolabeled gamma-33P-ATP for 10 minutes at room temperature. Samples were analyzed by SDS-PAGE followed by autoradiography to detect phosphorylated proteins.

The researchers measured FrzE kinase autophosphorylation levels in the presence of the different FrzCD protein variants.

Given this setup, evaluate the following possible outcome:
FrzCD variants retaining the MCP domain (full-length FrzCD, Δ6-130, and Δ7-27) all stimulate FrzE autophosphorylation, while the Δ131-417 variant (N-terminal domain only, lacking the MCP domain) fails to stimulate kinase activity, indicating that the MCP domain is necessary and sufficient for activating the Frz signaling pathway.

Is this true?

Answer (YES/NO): YES